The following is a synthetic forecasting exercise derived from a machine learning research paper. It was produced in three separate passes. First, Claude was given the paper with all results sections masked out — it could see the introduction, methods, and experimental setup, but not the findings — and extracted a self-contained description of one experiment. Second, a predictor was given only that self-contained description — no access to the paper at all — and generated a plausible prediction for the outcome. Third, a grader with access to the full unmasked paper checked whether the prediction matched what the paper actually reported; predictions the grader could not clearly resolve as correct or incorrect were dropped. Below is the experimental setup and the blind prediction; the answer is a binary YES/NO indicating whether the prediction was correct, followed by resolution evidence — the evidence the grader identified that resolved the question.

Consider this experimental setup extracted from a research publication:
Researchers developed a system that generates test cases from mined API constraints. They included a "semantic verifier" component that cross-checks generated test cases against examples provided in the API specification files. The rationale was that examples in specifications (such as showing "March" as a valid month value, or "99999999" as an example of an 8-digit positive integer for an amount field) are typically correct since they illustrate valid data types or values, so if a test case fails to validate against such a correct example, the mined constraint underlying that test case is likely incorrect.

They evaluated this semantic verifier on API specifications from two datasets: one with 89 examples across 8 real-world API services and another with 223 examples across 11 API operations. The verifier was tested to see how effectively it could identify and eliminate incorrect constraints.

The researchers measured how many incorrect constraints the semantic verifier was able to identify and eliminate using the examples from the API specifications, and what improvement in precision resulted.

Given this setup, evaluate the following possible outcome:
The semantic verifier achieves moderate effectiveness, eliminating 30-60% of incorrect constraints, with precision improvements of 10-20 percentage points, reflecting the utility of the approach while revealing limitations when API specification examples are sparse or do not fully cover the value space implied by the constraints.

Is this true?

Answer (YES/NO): NO